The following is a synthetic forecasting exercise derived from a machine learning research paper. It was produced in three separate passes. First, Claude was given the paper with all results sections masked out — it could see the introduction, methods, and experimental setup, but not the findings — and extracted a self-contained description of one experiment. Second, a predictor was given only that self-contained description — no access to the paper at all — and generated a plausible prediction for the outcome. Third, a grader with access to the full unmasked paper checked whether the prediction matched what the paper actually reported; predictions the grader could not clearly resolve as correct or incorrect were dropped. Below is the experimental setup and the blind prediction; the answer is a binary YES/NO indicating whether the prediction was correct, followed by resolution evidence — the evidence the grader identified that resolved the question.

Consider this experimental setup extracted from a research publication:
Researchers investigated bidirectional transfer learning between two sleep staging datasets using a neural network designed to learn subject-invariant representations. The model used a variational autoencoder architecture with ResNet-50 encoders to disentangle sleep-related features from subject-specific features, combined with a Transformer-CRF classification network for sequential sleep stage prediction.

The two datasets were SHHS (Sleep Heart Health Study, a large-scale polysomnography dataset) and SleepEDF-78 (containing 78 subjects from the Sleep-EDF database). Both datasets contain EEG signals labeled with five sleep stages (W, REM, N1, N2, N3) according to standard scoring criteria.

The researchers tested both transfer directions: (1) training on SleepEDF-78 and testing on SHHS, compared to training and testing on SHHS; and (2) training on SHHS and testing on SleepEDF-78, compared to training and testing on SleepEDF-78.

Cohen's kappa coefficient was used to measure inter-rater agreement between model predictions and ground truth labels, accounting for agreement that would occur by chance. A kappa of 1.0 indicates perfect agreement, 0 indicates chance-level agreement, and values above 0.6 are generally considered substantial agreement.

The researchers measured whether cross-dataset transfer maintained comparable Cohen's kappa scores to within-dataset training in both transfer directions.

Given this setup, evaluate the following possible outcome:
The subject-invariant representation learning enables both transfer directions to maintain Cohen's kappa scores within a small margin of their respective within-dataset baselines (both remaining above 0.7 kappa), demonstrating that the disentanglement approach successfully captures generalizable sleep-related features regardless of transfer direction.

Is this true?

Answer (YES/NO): YES